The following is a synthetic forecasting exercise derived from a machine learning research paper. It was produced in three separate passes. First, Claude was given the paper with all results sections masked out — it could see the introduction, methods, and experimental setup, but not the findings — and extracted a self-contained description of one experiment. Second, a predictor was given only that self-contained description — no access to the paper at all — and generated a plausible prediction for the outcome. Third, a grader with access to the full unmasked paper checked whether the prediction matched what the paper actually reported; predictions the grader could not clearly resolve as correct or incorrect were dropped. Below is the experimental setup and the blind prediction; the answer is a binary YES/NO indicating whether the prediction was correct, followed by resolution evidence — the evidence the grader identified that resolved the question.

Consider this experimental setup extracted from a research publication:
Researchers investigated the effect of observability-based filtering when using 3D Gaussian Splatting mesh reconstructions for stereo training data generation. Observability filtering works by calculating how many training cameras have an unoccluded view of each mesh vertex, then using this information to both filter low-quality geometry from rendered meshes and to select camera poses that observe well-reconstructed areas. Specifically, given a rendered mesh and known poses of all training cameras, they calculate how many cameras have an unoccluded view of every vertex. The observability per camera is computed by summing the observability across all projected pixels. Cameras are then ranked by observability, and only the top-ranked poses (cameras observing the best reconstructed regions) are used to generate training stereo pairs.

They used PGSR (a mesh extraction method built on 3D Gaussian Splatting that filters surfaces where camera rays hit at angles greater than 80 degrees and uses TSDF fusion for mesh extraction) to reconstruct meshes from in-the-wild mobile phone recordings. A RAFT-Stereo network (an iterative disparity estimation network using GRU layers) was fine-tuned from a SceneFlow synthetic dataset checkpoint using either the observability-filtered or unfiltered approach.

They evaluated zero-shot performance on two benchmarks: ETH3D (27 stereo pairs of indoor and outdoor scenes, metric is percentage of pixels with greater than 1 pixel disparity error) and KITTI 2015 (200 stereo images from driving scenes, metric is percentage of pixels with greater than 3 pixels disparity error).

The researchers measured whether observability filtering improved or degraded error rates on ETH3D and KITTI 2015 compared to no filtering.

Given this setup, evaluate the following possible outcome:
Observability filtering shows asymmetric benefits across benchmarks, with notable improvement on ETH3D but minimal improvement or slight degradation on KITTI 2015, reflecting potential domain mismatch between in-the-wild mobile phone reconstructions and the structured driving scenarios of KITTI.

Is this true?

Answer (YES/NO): YES